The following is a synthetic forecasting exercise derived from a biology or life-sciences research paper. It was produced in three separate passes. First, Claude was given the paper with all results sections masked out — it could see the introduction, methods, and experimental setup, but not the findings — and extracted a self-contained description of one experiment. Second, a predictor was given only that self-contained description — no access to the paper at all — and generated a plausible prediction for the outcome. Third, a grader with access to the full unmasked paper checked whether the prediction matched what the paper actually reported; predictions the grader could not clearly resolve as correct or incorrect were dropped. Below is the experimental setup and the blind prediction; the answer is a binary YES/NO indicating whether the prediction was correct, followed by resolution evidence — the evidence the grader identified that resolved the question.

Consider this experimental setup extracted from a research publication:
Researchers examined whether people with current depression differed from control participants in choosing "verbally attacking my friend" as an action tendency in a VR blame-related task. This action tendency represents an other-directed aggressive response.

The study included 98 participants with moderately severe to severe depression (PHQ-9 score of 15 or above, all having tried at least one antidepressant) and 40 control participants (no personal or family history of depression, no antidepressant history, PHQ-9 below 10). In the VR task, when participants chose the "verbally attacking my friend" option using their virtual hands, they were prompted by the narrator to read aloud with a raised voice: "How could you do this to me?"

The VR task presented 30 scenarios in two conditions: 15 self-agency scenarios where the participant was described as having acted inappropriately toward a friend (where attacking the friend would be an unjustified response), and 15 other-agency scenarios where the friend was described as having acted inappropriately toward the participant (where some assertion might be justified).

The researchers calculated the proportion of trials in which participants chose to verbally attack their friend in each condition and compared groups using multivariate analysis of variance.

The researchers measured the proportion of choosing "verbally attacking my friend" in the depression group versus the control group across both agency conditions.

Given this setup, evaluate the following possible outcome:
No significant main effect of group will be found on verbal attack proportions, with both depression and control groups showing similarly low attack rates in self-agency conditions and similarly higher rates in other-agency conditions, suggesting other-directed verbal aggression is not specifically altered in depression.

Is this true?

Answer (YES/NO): NO